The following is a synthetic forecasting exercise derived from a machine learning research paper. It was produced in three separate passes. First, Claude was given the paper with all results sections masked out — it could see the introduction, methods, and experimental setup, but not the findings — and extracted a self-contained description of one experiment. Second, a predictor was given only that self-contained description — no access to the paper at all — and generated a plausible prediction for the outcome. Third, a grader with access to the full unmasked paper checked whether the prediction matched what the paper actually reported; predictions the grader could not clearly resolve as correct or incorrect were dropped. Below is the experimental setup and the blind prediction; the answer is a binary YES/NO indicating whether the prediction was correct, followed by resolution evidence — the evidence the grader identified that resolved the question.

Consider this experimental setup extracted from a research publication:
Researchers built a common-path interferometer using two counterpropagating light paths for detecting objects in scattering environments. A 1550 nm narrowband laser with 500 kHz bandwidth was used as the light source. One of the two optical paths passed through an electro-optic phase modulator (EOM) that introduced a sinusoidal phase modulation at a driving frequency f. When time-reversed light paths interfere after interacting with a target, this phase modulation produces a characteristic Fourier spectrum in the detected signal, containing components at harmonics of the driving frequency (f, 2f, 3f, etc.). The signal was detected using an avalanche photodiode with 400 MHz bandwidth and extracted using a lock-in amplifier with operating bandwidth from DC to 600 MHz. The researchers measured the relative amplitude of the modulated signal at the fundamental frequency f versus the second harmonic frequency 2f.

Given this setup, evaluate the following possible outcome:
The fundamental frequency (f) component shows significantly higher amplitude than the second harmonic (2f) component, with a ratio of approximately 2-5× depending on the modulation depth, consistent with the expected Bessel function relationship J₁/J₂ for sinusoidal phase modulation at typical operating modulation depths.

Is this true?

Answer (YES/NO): NO